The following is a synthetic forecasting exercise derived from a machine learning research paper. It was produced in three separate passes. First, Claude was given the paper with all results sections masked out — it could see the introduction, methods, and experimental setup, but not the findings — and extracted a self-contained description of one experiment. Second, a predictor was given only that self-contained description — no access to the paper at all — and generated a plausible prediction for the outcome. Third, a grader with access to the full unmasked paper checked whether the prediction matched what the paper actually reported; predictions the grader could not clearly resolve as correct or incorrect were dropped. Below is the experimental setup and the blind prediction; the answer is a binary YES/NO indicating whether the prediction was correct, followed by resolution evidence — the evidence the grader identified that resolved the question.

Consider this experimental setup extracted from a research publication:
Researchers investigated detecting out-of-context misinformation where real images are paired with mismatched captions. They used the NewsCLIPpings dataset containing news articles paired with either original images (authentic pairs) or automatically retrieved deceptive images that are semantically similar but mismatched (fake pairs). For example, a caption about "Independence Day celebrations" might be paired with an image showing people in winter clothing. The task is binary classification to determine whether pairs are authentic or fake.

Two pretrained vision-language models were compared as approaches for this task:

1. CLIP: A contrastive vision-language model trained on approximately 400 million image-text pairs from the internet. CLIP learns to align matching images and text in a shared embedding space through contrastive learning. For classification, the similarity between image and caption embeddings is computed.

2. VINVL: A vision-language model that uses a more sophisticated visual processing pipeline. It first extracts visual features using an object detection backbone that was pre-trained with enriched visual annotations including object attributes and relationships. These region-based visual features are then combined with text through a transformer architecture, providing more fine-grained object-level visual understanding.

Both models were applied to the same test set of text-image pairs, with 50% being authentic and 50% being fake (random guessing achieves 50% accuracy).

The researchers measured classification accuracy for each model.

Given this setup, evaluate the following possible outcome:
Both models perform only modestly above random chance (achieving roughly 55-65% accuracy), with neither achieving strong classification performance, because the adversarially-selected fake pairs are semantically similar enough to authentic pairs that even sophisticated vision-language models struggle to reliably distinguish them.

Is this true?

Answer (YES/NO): YES